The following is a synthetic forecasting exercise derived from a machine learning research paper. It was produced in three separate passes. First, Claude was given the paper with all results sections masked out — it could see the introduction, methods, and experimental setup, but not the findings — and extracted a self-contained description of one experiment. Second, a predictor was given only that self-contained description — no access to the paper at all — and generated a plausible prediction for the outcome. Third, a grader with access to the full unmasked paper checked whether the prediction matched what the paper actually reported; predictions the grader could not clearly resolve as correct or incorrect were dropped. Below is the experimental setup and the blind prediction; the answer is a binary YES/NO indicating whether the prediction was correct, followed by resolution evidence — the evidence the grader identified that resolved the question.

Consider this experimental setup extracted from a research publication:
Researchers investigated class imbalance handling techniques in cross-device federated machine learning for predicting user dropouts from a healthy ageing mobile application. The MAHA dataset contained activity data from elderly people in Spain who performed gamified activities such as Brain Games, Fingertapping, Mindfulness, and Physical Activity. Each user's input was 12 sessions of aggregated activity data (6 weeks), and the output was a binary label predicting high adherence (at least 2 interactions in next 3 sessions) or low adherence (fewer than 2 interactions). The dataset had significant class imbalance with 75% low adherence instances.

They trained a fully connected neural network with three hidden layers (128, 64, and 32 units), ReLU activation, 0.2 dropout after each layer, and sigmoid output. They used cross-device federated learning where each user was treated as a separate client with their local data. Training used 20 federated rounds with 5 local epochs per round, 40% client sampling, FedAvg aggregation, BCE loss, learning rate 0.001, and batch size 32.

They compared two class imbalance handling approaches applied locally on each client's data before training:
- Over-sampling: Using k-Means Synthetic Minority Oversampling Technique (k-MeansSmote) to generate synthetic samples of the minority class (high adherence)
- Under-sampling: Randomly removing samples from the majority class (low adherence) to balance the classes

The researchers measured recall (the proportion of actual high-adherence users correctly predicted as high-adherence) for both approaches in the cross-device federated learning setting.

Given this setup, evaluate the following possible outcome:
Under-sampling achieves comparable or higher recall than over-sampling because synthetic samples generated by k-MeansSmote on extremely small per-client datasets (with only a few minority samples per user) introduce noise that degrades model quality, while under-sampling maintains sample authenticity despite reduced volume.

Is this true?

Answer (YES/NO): YES